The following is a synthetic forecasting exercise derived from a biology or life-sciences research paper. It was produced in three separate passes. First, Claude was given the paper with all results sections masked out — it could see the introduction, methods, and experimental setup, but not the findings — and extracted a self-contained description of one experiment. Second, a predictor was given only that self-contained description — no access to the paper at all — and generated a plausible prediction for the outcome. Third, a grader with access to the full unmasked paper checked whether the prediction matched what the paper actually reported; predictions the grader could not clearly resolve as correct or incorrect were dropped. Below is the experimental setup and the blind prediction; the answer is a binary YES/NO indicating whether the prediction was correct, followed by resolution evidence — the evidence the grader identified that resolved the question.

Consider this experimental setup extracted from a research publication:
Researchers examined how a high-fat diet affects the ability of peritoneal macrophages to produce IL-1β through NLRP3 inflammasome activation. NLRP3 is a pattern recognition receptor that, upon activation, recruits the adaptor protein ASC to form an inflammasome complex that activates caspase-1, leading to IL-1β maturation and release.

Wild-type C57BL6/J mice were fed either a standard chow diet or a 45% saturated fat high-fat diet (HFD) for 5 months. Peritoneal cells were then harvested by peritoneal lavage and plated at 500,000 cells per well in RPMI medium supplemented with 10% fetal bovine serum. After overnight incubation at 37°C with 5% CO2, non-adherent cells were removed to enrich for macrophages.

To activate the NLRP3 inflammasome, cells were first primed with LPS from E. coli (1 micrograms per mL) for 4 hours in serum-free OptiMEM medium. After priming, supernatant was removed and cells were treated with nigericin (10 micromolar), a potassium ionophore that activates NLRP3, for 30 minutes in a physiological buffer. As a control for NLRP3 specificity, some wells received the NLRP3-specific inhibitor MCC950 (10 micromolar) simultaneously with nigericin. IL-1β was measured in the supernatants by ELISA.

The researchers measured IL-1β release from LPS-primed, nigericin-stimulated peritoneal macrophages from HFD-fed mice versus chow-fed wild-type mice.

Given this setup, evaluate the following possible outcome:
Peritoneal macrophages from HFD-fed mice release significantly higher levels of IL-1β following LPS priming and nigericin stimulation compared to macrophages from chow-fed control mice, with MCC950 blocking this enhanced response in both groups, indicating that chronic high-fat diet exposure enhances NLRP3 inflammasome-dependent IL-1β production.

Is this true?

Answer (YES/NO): NO